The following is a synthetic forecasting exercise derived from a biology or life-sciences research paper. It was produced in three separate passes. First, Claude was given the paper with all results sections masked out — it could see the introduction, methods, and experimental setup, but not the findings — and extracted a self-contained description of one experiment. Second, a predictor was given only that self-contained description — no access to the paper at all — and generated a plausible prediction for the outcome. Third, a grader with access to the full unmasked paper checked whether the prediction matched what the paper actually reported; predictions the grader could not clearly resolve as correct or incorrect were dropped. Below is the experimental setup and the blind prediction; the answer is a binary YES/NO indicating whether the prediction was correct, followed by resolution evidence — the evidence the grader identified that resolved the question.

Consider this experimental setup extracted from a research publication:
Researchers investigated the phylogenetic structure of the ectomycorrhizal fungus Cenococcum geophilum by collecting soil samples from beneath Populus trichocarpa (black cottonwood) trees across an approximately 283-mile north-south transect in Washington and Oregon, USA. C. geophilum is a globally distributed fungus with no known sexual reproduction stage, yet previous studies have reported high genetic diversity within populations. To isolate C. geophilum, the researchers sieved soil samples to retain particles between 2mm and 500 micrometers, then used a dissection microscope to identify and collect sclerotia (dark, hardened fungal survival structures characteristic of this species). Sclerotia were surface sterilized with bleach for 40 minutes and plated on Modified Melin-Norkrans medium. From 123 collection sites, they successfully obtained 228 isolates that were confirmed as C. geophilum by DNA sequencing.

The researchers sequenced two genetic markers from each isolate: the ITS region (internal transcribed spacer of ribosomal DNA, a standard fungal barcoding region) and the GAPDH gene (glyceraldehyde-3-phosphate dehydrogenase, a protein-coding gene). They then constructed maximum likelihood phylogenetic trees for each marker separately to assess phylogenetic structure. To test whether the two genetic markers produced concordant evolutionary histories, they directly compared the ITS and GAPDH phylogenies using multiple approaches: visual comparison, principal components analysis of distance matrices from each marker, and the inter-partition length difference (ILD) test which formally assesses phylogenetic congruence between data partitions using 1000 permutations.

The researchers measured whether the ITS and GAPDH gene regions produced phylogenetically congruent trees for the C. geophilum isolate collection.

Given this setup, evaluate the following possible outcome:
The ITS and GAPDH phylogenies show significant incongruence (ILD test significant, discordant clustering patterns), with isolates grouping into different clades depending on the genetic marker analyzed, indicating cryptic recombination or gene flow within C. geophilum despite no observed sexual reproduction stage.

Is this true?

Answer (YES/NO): YES